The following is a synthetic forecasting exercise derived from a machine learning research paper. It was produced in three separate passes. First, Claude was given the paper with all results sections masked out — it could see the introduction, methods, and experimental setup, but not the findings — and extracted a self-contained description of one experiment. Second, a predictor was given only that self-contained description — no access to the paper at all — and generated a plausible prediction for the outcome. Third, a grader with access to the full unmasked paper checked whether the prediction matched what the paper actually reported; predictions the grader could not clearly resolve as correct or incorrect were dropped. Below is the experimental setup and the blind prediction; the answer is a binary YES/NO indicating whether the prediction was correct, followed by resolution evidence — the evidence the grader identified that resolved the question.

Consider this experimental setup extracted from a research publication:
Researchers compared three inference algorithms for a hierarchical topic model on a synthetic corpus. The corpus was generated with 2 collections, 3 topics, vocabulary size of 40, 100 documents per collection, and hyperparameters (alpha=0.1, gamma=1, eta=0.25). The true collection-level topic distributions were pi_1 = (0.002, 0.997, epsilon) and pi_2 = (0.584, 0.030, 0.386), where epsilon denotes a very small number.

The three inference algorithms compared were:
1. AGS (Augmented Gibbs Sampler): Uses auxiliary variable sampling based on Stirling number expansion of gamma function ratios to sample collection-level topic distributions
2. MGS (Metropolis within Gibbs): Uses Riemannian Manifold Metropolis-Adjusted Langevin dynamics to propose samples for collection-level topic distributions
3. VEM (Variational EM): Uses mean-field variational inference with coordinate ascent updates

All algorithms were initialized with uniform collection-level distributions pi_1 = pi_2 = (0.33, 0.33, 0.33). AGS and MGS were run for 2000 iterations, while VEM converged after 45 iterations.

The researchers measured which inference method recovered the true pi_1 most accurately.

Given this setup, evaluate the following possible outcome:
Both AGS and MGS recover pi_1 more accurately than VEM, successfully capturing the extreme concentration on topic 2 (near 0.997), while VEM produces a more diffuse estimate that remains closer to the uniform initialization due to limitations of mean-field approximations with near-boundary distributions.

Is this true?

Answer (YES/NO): NO